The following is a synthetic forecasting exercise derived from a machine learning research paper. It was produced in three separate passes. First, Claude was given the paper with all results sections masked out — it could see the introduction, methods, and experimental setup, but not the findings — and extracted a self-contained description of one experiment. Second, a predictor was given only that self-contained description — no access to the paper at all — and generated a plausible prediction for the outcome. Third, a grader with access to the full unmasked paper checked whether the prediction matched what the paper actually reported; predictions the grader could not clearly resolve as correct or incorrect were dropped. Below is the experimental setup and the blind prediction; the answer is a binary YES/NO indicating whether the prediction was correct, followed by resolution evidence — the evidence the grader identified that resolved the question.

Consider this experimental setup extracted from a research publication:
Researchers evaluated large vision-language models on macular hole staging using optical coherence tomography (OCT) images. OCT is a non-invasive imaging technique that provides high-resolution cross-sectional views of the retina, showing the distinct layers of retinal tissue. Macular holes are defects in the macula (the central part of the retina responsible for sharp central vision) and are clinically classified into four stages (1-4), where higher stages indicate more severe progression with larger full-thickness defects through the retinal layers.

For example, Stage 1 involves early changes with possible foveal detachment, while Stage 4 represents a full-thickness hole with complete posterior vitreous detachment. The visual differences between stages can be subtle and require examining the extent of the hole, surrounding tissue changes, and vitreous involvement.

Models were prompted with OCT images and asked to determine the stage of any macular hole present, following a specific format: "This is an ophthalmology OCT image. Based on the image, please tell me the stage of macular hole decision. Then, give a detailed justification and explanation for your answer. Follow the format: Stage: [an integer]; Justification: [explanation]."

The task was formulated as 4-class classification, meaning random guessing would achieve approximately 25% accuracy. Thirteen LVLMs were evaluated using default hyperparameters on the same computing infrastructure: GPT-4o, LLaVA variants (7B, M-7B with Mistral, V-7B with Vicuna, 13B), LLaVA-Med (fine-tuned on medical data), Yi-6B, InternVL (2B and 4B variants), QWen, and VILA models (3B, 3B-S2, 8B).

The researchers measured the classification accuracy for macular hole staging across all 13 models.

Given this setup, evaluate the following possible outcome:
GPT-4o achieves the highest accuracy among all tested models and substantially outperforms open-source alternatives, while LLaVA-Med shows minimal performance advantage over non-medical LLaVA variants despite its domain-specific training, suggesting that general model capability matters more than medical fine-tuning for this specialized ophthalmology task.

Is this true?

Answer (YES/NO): NO